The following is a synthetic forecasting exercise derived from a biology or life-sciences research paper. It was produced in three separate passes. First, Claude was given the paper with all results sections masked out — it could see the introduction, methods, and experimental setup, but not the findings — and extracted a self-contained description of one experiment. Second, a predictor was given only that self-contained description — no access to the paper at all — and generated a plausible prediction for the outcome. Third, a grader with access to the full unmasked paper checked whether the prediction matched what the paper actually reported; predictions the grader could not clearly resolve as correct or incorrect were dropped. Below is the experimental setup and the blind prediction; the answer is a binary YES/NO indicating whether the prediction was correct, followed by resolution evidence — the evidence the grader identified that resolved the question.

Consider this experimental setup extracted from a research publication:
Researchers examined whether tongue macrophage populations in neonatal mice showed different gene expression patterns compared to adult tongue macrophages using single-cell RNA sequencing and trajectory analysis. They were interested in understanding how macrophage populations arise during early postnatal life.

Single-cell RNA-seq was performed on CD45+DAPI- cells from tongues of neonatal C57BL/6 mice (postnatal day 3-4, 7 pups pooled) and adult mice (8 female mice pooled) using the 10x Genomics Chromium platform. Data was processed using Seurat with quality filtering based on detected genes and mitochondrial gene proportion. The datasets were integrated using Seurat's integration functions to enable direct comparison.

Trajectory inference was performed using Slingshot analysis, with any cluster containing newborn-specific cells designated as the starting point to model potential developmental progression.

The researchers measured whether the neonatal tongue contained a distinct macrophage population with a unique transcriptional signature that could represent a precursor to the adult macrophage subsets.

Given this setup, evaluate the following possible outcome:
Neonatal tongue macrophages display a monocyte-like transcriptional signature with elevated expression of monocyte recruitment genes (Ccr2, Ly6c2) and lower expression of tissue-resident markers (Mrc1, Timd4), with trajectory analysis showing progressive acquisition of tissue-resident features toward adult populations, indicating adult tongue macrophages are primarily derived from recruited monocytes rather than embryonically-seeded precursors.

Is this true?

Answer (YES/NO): NO